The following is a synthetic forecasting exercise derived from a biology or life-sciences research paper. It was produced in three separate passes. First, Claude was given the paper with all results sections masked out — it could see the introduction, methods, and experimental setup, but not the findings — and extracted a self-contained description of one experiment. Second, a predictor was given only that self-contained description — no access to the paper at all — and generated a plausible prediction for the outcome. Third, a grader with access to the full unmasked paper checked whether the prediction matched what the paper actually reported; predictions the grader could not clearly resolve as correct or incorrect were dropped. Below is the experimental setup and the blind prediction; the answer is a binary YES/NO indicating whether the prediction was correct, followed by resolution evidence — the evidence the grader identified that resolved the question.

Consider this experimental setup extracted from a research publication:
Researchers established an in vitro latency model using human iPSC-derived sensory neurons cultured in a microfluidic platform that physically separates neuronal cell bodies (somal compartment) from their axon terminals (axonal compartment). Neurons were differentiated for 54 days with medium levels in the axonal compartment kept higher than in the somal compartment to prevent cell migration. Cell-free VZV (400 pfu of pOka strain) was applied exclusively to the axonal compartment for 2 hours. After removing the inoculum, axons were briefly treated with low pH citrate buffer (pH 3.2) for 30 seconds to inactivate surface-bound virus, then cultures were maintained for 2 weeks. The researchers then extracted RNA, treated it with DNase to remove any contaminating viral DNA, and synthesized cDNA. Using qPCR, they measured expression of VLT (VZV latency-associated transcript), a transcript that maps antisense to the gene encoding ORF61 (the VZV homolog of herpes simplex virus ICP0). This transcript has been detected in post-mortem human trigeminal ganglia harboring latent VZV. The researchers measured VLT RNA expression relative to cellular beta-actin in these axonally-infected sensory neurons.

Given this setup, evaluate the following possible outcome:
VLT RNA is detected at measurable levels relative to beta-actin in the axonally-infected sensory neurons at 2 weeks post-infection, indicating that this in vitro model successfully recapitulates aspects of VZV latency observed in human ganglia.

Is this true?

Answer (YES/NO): YES